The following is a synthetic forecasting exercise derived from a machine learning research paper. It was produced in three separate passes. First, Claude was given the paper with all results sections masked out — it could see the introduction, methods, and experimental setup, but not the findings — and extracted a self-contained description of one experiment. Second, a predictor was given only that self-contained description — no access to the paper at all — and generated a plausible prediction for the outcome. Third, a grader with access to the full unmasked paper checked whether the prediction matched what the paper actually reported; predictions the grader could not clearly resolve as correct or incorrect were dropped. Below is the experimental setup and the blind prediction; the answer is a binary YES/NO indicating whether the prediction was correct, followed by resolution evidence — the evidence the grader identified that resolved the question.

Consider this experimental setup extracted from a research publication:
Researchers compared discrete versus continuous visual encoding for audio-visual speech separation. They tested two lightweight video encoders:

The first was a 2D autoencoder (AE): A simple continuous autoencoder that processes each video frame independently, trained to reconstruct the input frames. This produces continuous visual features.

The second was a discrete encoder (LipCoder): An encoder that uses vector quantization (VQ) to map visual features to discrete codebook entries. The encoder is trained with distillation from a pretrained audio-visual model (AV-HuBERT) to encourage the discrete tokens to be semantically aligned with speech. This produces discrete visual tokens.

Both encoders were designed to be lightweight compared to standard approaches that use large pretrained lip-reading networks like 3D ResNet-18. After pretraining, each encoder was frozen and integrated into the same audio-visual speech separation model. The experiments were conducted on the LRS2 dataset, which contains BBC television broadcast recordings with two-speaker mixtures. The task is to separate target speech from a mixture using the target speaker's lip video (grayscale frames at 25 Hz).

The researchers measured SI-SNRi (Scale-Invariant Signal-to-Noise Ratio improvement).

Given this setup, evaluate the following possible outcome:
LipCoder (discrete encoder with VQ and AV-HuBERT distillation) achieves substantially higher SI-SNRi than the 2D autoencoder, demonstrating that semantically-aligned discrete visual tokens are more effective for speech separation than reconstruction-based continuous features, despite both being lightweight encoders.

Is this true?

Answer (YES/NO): YES